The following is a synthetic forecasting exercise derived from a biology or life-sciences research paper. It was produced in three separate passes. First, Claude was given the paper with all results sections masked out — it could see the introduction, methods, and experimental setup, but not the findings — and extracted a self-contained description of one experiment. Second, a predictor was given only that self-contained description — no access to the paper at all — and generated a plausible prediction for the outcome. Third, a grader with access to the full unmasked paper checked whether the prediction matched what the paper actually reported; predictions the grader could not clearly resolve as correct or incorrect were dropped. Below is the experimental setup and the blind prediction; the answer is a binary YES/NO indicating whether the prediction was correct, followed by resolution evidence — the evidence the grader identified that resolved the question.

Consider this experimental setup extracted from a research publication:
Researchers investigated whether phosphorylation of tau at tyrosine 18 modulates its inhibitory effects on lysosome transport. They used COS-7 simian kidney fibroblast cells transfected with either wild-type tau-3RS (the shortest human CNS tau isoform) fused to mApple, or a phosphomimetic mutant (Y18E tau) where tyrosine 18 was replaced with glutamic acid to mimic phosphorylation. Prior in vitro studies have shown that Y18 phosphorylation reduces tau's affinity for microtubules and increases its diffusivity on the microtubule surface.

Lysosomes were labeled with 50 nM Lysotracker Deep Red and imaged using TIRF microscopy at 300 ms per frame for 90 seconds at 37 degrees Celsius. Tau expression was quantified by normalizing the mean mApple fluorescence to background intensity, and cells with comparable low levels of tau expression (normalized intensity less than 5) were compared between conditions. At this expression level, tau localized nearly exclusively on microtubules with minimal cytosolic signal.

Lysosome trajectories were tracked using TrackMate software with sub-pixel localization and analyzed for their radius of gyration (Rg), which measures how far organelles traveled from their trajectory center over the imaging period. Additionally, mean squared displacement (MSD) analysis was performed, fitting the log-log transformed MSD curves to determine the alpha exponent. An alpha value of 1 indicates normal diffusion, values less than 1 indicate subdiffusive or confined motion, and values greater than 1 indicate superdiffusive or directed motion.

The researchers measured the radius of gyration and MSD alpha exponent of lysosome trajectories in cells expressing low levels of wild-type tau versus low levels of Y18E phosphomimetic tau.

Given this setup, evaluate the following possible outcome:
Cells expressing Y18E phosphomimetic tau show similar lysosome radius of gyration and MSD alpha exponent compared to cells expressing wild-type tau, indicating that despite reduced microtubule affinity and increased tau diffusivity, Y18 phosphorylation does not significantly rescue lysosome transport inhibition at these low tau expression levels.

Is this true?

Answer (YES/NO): NO